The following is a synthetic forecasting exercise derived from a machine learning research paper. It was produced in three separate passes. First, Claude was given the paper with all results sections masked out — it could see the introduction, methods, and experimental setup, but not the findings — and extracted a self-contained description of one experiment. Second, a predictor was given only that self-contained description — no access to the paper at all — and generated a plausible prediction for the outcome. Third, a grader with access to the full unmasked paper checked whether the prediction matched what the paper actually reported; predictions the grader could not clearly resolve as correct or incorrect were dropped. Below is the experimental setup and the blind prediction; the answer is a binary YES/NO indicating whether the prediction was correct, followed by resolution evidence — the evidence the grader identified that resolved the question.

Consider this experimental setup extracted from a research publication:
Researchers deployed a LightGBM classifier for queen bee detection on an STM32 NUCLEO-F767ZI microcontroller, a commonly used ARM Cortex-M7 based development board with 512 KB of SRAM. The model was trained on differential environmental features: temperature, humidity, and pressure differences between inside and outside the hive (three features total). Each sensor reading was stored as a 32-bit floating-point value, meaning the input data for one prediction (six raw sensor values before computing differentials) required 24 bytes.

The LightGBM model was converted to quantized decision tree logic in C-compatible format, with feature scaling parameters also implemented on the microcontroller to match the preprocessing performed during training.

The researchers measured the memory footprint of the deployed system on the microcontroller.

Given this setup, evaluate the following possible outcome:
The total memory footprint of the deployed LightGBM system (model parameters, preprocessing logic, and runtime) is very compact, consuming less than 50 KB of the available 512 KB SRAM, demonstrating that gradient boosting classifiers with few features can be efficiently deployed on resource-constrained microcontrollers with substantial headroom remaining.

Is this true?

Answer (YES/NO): YES